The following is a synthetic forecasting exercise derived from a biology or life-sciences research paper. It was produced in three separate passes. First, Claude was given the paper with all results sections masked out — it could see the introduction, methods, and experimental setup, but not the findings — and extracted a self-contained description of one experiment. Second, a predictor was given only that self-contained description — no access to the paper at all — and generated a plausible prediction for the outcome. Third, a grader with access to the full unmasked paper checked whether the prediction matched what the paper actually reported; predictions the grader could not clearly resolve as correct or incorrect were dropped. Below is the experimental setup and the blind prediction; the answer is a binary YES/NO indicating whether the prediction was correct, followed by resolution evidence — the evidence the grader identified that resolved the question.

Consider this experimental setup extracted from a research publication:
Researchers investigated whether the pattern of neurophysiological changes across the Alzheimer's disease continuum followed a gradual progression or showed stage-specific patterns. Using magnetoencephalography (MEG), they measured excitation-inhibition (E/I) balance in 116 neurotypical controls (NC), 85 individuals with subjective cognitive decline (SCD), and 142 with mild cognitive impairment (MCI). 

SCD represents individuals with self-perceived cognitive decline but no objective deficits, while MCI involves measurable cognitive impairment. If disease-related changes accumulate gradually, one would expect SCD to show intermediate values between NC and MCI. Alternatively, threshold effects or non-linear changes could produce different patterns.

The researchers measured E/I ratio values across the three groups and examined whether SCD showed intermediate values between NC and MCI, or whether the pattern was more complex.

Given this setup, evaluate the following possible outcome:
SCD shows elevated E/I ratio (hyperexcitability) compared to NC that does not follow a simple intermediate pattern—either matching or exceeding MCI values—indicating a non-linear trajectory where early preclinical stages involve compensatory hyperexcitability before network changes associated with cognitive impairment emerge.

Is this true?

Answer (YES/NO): NO